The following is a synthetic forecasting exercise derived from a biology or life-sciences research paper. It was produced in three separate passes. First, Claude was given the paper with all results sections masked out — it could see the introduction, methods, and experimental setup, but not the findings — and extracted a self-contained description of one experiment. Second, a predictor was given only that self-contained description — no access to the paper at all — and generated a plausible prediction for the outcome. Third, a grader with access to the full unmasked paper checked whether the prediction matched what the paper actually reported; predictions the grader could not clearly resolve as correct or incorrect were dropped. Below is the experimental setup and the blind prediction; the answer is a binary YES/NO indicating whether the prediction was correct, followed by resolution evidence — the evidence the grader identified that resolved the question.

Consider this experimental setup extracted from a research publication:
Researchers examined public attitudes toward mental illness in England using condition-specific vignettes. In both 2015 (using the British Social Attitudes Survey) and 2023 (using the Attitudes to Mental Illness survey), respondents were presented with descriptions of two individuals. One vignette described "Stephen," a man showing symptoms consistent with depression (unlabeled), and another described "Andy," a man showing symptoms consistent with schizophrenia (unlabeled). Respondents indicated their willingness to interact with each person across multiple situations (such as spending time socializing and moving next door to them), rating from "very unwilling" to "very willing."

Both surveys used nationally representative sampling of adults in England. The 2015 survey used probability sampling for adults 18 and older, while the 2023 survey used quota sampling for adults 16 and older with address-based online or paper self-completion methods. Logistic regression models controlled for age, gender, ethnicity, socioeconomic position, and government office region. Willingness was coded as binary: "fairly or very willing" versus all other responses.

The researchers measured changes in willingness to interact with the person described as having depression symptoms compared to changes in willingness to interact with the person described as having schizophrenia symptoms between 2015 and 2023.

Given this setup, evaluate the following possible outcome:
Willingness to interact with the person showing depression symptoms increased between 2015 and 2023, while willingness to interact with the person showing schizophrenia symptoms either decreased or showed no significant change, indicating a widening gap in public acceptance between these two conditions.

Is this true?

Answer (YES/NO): NO